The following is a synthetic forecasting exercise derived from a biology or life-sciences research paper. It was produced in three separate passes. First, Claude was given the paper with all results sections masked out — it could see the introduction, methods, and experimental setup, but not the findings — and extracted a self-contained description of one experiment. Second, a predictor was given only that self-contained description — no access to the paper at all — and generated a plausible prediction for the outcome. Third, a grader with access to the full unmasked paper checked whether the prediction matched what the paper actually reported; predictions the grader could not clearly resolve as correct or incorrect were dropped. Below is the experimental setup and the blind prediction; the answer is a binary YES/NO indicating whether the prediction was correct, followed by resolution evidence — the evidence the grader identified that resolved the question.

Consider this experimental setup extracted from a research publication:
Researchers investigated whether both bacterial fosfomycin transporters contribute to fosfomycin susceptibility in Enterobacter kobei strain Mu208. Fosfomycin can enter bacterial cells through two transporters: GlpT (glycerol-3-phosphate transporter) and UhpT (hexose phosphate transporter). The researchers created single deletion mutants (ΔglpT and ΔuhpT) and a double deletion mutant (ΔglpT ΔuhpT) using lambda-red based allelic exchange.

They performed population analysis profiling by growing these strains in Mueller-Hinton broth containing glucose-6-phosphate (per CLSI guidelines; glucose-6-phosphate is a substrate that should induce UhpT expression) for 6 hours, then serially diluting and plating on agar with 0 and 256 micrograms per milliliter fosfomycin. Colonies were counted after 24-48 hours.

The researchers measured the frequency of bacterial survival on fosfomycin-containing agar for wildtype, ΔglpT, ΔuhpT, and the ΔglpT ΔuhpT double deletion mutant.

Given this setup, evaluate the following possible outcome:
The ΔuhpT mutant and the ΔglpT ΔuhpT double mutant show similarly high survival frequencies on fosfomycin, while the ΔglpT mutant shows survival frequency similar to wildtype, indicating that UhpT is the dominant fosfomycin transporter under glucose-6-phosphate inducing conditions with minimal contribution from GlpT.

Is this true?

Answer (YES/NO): NO